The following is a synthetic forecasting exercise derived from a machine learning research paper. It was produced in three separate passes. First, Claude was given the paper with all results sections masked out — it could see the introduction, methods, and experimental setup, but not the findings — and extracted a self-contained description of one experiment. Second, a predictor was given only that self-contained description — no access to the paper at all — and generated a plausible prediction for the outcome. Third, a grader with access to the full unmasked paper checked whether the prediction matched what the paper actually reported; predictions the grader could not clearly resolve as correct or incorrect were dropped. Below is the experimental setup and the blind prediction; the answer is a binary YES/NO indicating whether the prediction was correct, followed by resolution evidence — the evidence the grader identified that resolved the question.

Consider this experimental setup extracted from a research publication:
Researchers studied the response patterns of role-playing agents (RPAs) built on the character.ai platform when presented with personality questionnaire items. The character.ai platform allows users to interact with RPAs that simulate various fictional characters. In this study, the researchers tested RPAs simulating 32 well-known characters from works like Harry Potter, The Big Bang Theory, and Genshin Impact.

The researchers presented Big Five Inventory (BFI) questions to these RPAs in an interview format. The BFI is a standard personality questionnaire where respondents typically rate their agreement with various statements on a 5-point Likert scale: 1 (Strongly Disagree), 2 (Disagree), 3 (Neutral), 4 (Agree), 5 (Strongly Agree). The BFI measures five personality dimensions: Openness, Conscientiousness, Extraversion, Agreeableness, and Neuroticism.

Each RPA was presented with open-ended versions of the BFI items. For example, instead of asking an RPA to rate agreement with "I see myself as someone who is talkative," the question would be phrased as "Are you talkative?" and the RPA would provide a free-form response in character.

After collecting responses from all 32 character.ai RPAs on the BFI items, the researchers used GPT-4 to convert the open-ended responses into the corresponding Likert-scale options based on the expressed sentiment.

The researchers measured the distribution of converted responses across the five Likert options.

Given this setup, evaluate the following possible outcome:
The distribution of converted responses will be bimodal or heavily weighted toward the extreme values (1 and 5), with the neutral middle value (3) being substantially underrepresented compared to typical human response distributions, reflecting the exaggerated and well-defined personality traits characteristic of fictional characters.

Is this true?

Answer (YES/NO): NO